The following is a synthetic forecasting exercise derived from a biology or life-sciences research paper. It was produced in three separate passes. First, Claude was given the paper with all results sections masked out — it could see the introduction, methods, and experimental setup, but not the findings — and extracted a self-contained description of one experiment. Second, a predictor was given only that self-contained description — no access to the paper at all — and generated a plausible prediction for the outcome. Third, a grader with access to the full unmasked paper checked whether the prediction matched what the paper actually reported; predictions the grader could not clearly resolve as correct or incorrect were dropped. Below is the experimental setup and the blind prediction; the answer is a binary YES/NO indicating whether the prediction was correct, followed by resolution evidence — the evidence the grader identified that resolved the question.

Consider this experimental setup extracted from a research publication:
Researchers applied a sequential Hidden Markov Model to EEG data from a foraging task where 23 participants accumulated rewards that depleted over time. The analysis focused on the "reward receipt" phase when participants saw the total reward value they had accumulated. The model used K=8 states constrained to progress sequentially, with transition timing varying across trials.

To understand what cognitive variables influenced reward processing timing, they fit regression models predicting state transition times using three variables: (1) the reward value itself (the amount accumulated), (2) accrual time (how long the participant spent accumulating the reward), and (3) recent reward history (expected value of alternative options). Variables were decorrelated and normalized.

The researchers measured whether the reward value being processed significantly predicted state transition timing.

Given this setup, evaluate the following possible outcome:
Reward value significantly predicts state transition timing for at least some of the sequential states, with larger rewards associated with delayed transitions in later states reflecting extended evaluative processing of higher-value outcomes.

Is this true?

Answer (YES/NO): NO